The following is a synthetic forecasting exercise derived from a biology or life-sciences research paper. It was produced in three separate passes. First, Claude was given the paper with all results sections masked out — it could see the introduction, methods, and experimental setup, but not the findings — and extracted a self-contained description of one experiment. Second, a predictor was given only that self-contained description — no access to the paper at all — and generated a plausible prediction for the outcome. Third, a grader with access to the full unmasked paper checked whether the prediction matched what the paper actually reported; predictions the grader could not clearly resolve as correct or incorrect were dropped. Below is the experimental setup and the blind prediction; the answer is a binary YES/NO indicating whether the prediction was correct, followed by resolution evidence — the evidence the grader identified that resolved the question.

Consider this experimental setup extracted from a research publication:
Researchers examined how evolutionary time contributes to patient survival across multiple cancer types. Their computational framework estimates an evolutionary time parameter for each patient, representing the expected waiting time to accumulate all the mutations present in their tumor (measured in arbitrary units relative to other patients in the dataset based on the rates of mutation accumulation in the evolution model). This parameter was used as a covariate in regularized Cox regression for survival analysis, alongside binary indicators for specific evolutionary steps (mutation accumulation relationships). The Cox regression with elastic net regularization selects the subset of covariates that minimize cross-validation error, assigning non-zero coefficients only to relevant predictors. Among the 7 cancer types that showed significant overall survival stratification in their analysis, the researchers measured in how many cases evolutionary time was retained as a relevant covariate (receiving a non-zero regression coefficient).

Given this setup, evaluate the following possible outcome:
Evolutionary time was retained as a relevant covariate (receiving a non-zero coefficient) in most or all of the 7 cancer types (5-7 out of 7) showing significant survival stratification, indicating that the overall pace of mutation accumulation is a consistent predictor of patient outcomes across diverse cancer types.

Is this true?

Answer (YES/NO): NO